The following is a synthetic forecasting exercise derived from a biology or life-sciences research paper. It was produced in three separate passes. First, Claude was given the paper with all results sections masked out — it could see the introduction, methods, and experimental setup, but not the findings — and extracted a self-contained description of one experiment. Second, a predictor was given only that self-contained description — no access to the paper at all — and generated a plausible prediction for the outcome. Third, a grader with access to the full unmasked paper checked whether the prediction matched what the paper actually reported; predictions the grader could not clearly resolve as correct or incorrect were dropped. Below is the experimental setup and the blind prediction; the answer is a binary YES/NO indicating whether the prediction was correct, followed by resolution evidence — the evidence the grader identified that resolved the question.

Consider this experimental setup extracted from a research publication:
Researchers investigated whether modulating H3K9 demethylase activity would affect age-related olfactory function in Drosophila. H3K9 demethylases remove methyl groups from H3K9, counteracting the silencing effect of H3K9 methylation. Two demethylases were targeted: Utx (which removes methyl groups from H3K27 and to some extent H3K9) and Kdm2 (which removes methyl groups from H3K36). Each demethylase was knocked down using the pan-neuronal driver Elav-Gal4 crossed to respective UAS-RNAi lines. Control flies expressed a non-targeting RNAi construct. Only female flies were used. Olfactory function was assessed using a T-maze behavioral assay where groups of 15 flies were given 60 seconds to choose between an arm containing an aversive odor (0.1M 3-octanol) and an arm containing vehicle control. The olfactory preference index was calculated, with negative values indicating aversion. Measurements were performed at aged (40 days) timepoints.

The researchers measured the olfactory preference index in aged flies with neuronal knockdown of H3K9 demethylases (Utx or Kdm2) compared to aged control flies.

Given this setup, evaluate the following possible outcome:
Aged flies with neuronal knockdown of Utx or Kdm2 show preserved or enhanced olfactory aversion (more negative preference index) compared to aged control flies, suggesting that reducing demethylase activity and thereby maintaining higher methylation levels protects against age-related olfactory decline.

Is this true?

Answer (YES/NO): NO